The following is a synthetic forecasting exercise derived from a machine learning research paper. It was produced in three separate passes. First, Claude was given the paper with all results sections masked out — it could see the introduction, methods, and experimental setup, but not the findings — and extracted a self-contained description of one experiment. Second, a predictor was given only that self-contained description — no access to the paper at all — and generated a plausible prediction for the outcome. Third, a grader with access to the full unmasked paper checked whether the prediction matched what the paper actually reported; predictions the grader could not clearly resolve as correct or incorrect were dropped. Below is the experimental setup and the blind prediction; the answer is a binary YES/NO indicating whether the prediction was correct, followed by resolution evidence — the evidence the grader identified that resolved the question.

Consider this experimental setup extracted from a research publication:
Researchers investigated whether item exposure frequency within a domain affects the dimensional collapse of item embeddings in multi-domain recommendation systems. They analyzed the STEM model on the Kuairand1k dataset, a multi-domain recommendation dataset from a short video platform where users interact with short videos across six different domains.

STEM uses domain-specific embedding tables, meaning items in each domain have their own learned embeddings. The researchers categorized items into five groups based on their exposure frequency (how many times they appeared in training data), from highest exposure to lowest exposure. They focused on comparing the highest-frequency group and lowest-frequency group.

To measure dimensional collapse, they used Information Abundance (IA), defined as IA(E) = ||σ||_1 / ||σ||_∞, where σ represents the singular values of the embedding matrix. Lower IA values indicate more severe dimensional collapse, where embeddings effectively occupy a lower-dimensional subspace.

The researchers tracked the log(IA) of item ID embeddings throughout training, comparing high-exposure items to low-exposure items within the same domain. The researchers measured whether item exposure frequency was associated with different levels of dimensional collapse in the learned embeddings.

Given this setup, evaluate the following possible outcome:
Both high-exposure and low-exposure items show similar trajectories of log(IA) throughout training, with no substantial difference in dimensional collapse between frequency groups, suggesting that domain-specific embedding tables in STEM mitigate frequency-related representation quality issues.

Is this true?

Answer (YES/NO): NO